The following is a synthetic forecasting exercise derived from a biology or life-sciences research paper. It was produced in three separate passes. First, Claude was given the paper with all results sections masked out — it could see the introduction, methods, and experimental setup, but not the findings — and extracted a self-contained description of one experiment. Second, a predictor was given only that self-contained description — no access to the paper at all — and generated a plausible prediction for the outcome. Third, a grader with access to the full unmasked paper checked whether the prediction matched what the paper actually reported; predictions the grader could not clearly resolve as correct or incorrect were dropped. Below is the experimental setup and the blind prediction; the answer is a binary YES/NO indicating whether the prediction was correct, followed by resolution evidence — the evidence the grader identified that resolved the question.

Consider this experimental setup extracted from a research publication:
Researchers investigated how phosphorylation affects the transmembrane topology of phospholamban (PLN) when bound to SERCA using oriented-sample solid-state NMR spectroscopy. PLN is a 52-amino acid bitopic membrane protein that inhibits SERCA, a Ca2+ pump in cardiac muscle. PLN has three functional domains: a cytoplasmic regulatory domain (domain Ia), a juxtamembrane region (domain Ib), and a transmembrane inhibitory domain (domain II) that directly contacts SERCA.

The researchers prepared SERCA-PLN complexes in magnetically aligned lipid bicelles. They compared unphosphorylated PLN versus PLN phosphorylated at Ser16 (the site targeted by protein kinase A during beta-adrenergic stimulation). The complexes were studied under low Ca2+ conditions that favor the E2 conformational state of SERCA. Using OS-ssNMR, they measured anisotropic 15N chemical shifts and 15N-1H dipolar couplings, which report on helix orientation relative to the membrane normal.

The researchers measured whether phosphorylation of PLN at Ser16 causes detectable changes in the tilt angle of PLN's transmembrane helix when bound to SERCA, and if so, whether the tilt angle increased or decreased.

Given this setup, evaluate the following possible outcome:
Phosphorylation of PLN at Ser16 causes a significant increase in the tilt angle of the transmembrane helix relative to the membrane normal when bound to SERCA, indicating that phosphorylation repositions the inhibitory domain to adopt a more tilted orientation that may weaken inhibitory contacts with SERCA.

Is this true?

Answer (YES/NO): NO